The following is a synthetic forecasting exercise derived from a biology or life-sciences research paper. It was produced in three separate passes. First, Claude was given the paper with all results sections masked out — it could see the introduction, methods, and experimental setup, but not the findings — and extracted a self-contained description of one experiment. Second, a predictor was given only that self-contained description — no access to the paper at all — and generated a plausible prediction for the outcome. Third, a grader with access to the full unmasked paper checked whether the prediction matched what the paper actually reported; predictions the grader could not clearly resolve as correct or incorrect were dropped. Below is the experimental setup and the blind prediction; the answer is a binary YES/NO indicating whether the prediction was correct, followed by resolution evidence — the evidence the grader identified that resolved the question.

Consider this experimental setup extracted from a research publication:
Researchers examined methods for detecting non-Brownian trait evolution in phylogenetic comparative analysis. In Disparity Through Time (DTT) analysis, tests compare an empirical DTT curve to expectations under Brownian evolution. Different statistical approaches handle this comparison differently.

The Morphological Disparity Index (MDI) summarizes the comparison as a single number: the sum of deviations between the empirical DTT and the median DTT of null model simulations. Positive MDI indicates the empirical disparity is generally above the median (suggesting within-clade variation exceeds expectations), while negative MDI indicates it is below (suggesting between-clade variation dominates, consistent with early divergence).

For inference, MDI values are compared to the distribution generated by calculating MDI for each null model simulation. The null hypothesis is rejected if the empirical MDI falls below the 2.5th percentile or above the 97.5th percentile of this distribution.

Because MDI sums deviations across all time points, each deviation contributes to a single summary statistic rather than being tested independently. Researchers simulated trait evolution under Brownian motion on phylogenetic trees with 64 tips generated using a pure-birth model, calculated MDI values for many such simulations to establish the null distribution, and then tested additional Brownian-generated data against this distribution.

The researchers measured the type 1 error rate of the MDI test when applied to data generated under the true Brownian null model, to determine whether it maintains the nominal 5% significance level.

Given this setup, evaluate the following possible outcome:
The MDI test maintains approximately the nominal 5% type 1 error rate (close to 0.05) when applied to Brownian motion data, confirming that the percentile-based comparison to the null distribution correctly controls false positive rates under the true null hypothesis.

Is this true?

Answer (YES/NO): YES